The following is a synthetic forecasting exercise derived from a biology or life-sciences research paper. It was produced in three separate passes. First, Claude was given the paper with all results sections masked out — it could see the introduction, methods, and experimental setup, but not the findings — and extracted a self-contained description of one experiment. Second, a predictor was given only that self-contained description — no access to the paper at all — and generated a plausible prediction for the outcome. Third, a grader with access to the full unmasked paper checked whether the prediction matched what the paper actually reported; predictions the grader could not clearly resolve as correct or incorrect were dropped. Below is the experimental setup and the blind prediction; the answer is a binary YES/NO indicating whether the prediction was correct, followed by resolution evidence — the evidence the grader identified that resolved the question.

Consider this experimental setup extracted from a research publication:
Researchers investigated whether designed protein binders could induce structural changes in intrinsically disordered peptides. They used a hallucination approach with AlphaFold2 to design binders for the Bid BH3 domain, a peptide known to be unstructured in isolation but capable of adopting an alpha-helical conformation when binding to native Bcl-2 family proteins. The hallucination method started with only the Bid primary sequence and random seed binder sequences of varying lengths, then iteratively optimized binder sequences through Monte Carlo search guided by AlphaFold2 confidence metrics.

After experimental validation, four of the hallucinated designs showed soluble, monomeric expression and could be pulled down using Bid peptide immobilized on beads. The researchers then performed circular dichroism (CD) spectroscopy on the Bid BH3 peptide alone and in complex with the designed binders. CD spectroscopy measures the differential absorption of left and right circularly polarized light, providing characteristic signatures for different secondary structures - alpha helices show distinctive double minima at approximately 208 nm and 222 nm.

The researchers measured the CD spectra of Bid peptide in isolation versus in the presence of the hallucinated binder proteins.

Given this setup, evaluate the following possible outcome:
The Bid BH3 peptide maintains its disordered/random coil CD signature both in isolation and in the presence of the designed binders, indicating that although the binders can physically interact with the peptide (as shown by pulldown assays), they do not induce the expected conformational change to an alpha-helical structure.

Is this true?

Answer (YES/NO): NO